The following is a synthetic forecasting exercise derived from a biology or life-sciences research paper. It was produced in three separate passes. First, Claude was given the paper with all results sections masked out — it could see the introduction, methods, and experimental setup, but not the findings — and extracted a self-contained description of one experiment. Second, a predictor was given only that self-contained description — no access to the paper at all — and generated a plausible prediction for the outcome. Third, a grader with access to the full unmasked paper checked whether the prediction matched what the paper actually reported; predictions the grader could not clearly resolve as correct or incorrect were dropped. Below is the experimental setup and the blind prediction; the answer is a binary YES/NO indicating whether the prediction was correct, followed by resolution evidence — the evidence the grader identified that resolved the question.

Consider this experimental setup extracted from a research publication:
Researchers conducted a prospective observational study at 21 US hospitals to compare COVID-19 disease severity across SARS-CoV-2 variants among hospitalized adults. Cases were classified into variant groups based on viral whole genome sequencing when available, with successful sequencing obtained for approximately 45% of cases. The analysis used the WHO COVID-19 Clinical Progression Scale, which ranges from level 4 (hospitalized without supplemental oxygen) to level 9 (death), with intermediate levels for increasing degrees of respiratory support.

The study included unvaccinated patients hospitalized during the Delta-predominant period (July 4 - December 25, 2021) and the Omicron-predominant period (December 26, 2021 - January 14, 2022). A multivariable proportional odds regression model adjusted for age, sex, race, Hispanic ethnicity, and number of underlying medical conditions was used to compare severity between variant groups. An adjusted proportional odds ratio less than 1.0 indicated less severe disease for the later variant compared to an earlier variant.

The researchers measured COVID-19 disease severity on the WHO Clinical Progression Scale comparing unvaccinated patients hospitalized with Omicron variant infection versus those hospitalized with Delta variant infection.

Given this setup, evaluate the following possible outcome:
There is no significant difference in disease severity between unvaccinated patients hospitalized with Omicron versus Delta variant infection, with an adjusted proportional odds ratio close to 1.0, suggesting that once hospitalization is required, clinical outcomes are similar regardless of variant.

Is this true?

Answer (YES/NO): NO